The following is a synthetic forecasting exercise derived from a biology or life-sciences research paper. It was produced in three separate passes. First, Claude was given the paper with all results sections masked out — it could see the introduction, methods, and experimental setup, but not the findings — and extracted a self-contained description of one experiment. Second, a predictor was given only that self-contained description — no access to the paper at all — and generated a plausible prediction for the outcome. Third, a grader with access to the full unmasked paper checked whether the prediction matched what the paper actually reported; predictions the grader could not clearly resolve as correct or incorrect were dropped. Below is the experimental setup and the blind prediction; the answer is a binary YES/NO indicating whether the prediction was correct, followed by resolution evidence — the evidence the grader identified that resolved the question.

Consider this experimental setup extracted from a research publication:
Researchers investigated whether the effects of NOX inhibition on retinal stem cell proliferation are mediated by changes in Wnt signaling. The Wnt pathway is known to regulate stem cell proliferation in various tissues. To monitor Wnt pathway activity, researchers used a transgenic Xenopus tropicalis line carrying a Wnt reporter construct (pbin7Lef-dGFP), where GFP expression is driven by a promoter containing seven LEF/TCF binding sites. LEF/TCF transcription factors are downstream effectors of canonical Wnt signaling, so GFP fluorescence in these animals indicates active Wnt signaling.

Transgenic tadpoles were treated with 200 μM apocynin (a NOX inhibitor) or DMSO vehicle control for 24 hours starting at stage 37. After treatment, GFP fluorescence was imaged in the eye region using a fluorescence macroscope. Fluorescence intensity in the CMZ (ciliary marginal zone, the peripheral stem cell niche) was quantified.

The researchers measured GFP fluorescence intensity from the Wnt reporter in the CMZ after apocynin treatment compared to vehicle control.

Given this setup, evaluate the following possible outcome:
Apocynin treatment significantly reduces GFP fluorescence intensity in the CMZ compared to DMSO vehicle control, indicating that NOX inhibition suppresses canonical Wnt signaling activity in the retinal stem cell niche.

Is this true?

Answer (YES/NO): YES